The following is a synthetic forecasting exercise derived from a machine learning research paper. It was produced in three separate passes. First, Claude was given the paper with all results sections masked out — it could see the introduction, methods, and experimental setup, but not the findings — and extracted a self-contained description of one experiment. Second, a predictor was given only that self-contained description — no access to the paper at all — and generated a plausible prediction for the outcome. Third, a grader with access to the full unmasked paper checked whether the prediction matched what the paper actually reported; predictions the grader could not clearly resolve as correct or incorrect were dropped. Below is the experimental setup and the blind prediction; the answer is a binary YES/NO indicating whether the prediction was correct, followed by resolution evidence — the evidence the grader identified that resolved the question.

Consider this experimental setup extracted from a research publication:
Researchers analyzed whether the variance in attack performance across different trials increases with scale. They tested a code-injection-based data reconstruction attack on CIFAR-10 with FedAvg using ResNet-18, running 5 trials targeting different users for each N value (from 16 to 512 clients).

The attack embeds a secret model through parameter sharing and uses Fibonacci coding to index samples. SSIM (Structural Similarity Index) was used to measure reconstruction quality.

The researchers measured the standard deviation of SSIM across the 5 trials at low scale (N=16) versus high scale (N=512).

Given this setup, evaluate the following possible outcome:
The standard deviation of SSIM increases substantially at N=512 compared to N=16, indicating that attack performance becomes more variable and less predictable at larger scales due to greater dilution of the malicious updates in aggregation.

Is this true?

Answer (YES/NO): NO